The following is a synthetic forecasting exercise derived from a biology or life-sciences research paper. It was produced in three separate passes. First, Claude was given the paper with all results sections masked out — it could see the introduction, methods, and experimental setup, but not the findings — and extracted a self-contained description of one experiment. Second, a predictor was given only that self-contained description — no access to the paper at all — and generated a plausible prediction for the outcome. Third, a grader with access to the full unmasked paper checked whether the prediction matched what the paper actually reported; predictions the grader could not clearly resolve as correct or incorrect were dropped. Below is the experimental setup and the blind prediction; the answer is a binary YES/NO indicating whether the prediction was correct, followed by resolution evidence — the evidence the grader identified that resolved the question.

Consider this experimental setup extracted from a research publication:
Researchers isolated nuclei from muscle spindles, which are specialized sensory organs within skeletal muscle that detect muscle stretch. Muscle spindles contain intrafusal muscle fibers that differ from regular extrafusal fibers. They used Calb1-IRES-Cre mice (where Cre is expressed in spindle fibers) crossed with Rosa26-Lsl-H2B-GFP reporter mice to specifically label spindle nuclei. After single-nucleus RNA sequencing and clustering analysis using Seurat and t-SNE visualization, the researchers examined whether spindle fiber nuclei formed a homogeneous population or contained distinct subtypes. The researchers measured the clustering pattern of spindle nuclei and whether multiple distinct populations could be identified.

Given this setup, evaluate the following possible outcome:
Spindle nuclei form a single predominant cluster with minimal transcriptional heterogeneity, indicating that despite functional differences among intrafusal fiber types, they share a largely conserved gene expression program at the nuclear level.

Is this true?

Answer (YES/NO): NO